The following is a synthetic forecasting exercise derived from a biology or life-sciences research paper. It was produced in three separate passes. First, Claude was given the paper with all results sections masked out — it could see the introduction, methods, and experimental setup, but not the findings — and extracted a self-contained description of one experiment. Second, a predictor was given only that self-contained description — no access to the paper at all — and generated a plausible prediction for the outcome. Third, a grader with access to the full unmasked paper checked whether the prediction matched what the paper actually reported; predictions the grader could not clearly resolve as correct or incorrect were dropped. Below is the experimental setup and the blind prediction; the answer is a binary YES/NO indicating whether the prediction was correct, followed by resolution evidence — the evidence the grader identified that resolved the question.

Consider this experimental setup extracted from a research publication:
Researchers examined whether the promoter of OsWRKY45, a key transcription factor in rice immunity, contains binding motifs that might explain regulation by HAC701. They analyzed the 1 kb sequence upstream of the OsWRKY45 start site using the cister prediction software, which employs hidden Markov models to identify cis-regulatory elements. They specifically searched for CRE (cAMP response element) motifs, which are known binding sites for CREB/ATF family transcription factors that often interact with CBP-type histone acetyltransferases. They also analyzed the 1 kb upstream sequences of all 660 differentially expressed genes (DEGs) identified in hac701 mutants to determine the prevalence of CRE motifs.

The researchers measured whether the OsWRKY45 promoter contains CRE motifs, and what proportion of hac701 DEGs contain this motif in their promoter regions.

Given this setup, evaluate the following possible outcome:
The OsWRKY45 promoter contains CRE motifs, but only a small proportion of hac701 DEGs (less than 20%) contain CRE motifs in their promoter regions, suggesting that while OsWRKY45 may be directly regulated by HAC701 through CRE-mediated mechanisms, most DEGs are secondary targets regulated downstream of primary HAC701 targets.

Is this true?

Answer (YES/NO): YES